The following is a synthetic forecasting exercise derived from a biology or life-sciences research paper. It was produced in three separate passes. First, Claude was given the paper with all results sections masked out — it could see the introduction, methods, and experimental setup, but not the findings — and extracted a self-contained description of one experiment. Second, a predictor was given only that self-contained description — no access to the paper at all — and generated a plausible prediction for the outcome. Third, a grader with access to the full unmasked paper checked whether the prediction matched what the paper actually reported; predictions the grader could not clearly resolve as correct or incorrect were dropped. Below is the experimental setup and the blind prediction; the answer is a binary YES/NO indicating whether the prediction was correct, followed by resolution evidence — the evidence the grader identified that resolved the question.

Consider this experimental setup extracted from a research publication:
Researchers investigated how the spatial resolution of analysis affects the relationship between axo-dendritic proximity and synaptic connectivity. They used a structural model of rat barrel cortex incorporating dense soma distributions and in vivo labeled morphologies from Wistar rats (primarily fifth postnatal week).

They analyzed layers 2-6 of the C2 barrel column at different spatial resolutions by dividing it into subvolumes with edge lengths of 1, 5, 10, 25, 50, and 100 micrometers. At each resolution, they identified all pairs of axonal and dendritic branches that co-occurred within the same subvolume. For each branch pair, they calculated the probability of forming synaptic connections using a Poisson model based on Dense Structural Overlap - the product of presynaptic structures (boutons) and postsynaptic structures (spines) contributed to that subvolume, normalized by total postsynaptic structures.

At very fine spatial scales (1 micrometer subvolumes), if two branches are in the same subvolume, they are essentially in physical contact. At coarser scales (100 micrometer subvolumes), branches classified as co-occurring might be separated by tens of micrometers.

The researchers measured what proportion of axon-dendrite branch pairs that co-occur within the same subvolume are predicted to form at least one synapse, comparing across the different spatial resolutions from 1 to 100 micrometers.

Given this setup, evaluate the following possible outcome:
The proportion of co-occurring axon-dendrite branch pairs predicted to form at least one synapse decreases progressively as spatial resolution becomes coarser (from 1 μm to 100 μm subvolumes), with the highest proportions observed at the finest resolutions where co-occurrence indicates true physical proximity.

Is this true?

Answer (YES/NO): NO